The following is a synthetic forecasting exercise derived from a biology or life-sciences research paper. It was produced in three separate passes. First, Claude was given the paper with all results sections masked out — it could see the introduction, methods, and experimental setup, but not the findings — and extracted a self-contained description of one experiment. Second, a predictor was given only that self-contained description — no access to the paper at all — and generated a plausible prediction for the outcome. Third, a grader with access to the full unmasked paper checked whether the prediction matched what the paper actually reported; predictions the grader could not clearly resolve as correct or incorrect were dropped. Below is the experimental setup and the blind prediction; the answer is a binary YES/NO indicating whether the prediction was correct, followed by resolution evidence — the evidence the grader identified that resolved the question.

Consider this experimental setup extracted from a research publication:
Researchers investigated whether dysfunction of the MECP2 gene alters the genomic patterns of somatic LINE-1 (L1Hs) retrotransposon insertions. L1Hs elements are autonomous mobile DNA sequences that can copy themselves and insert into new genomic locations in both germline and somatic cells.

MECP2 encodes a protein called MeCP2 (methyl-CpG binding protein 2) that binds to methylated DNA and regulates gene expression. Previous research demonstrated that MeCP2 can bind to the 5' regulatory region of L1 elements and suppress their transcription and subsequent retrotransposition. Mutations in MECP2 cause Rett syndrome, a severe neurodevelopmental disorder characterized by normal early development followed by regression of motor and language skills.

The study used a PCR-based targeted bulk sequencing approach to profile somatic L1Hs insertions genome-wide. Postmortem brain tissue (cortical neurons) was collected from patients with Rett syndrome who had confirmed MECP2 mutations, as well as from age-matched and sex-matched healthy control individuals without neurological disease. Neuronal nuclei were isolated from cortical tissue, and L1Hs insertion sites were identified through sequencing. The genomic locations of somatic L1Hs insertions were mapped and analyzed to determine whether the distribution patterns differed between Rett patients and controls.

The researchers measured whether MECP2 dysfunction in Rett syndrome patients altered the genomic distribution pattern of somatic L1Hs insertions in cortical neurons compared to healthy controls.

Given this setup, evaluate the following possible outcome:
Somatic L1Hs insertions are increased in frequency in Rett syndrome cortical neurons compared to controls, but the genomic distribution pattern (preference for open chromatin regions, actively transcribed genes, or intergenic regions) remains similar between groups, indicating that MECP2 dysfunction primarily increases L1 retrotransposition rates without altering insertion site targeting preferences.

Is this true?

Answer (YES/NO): NO